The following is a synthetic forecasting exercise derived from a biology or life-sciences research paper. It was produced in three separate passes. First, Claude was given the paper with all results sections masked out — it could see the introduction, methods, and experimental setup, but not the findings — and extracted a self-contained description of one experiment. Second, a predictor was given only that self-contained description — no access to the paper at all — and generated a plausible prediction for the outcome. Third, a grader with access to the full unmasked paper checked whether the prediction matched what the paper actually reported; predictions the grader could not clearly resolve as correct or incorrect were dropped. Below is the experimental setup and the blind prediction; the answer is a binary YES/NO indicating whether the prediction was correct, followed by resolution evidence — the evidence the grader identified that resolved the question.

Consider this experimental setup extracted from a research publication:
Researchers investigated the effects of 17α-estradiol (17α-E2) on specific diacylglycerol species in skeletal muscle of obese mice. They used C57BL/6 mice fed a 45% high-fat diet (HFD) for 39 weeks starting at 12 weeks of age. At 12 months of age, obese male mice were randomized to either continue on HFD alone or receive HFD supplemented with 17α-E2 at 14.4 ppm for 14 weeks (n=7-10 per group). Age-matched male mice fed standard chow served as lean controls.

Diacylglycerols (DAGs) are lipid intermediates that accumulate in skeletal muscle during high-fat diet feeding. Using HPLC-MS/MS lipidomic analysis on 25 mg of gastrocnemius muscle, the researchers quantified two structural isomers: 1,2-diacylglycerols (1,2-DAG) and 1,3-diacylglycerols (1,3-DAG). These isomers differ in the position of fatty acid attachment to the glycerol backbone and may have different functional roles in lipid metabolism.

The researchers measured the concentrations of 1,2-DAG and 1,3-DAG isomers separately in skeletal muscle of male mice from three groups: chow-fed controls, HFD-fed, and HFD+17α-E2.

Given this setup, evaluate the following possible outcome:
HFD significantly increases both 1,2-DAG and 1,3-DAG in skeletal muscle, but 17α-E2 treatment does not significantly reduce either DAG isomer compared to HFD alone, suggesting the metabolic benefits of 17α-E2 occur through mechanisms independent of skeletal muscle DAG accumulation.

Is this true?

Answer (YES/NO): NO